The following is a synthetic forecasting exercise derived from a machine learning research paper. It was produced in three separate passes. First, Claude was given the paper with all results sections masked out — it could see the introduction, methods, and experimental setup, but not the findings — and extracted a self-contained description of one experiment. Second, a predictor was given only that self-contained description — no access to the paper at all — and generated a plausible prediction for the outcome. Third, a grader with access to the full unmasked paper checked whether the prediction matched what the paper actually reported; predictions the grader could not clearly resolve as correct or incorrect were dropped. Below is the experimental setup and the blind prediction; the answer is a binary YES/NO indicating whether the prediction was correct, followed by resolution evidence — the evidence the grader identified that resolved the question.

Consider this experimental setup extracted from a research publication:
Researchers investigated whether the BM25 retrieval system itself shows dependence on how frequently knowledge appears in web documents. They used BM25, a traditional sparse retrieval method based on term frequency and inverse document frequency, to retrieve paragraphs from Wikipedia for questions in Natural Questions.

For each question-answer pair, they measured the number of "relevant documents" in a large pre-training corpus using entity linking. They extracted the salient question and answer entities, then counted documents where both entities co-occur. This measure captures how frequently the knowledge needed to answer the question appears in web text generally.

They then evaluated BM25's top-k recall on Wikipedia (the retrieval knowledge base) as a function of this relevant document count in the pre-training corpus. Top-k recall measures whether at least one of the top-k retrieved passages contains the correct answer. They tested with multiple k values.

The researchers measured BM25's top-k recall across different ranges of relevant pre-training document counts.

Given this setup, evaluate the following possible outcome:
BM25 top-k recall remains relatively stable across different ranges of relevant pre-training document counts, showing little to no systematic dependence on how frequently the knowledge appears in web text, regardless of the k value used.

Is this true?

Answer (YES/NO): NO